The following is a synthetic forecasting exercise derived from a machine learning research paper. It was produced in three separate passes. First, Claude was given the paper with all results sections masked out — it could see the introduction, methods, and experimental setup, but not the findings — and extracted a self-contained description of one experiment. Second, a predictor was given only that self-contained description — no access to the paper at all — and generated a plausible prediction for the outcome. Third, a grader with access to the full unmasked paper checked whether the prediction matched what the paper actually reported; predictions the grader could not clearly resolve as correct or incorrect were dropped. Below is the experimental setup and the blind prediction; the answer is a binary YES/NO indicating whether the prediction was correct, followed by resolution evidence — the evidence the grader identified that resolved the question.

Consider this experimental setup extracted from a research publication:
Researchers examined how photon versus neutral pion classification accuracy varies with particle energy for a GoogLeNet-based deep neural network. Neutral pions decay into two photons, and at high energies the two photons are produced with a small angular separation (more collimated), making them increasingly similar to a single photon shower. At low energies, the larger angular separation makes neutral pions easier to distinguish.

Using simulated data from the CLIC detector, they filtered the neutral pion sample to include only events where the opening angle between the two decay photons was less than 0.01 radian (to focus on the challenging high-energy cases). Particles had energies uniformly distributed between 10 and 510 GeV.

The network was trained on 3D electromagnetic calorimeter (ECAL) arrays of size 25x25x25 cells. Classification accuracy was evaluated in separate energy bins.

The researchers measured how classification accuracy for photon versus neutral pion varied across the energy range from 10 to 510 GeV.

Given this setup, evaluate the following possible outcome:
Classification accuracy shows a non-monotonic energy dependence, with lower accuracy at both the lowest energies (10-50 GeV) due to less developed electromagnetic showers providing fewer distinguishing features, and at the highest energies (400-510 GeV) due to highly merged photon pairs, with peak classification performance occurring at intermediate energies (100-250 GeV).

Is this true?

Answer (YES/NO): NO